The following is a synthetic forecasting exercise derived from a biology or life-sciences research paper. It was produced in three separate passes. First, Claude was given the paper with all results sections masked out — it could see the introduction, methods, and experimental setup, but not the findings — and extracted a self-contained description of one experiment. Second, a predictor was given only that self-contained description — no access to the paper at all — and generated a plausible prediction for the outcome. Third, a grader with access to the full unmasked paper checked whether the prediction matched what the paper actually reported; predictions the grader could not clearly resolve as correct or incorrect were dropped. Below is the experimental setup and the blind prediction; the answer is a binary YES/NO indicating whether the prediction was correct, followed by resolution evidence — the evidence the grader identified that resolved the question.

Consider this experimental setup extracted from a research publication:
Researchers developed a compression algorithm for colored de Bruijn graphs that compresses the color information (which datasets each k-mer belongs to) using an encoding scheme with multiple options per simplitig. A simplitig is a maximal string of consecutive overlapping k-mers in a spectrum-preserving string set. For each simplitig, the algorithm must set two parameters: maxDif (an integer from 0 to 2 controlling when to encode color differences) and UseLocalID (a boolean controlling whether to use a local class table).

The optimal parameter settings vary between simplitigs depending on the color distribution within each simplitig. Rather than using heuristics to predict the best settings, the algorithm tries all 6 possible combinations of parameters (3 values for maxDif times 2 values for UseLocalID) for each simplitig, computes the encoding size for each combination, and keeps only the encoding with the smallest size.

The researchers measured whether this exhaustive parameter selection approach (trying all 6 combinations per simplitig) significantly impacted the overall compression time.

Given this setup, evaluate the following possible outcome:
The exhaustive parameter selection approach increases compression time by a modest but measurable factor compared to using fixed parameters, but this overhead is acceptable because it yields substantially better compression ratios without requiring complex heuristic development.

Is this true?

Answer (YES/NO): NO